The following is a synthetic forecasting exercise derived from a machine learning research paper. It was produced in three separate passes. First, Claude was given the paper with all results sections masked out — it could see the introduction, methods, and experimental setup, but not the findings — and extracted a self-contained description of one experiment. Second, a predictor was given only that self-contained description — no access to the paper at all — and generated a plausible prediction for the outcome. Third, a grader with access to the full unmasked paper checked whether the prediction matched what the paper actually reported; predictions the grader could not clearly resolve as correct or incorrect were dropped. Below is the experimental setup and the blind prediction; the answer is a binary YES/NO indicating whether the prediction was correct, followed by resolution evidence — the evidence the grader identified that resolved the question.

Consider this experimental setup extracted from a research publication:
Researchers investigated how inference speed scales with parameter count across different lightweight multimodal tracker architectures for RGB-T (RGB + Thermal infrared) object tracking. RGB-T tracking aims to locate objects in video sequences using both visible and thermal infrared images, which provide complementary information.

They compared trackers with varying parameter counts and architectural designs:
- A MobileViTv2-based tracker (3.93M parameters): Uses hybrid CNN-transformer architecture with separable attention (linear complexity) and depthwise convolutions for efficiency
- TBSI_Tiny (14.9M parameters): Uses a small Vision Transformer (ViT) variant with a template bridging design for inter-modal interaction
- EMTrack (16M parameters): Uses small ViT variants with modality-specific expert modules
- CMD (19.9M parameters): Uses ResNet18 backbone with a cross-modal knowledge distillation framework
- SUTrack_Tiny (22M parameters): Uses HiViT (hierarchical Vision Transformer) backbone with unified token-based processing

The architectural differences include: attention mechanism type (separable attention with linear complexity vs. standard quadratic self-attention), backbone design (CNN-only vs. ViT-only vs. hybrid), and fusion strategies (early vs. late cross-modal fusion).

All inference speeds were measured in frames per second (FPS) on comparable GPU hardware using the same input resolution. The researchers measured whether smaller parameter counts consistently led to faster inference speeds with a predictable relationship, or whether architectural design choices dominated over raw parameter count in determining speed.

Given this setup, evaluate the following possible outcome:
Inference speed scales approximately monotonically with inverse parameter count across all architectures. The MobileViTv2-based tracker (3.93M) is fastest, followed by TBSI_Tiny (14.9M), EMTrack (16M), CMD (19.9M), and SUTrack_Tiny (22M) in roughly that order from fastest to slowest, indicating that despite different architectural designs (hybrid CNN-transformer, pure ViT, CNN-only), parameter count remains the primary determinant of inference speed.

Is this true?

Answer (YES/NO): NO